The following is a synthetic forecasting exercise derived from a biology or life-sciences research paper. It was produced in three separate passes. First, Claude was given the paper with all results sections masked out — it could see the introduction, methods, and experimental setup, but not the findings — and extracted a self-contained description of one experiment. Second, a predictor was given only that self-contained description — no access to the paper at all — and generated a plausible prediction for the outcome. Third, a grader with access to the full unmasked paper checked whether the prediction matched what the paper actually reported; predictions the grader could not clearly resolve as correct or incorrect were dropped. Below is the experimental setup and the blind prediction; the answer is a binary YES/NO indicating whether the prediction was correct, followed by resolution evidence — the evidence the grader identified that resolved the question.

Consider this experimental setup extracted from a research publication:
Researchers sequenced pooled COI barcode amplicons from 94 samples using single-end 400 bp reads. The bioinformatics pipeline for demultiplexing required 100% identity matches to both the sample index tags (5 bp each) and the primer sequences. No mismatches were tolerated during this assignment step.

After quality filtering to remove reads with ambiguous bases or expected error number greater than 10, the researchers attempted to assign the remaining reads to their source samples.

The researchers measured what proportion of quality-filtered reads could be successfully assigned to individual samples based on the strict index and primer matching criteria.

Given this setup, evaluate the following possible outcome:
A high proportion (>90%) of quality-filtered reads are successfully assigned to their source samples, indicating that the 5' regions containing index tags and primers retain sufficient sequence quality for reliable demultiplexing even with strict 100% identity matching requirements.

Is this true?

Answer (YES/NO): NO